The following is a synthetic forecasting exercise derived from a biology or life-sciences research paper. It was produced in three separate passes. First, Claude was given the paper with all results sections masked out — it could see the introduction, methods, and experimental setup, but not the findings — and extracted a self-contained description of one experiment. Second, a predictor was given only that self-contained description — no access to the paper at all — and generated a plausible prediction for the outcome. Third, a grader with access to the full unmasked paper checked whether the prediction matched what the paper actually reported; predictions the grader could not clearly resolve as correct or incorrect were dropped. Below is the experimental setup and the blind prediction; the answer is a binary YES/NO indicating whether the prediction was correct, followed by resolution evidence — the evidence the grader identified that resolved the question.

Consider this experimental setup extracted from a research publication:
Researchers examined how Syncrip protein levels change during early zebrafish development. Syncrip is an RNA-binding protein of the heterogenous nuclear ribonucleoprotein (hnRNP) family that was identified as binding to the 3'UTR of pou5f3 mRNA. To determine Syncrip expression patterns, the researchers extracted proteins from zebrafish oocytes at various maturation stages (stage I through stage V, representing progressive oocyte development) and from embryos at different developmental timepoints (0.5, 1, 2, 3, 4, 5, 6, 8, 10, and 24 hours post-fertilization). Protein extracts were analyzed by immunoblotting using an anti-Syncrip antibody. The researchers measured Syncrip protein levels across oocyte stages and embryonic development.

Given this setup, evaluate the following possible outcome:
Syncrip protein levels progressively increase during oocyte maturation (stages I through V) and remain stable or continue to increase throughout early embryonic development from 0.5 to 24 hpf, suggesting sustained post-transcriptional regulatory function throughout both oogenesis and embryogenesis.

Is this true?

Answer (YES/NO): NO